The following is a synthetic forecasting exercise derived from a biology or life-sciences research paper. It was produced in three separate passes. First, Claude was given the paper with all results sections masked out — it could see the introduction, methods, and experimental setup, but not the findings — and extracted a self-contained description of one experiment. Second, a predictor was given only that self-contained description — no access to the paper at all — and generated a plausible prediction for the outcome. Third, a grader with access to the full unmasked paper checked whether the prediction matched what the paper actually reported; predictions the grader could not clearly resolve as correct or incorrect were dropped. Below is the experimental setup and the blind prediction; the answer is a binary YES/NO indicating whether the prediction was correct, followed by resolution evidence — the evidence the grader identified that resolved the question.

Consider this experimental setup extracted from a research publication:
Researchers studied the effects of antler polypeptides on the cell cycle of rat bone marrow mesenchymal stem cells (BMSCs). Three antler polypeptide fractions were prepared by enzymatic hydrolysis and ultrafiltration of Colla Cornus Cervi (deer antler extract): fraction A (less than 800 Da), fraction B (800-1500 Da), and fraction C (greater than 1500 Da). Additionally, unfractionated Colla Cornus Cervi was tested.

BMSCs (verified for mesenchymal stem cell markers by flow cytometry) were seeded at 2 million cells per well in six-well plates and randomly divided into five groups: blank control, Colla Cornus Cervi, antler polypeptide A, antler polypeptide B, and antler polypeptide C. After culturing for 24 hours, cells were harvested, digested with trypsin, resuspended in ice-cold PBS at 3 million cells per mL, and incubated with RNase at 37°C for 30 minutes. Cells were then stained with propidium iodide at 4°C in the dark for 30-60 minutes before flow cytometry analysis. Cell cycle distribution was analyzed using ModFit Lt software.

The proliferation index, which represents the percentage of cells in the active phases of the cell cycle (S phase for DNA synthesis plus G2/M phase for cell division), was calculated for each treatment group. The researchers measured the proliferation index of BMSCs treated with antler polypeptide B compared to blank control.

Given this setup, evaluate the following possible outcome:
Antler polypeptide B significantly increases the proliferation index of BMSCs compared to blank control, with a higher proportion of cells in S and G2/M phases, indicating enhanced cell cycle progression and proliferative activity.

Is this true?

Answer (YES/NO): YES